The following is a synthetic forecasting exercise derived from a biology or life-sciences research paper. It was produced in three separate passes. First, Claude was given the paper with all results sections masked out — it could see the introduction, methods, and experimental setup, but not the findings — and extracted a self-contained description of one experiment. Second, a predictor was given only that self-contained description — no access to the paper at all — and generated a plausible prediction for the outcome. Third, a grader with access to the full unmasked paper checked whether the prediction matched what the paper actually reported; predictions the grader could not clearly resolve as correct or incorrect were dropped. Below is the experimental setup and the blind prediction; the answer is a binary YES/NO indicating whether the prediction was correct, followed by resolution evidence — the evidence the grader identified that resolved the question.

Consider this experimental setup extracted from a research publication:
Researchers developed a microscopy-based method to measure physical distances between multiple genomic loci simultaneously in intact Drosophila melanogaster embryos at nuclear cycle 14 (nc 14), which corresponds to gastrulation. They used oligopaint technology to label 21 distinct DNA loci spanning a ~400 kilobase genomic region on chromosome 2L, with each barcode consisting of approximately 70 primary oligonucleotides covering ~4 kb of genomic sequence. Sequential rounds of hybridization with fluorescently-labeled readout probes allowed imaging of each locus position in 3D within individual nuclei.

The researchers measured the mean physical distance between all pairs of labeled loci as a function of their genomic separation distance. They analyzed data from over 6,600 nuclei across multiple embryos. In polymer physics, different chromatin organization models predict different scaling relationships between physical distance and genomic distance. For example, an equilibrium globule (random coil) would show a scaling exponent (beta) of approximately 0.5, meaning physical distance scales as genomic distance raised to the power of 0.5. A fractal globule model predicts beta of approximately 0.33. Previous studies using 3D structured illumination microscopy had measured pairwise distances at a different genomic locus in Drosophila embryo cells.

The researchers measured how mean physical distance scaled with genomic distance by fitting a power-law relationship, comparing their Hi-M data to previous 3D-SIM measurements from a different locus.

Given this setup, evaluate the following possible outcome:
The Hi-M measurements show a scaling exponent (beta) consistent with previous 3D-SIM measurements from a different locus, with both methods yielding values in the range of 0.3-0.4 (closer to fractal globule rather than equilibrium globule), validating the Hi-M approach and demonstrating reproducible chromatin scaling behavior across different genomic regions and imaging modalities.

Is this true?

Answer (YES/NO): NO